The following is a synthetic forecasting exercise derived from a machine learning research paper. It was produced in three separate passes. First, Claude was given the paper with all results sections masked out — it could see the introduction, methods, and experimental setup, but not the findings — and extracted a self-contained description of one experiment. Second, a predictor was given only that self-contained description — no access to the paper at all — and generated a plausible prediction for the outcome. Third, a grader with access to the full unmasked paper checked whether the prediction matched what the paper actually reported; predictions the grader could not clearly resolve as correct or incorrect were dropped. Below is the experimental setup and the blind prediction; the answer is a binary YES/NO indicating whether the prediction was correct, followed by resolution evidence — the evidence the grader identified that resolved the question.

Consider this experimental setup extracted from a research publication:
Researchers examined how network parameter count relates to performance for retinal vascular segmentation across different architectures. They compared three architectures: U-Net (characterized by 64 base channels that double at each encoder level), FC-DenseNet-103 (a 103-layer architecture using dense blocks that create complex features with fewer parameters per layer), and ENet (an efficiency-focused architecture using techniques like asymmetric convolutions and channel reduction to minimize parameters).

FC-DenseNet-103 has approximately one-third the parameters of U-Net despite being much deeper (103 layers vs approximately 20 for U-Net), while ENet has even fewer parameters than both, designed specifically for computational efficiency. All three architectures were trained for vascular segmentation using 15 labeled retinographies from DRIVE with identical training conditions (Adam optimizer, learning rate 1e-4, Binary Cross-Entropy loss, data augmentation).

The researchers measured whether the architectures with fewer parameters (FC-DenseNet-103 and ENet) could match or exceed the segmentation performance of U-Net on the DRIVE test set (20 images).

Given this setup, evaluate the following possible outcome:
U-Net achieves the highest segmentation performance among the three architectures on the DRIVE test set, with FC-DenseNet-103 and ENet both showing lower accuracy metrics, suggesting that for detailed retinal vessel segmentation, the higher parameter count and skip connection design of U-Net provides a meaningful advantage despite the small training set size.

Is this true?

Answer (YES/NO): NO